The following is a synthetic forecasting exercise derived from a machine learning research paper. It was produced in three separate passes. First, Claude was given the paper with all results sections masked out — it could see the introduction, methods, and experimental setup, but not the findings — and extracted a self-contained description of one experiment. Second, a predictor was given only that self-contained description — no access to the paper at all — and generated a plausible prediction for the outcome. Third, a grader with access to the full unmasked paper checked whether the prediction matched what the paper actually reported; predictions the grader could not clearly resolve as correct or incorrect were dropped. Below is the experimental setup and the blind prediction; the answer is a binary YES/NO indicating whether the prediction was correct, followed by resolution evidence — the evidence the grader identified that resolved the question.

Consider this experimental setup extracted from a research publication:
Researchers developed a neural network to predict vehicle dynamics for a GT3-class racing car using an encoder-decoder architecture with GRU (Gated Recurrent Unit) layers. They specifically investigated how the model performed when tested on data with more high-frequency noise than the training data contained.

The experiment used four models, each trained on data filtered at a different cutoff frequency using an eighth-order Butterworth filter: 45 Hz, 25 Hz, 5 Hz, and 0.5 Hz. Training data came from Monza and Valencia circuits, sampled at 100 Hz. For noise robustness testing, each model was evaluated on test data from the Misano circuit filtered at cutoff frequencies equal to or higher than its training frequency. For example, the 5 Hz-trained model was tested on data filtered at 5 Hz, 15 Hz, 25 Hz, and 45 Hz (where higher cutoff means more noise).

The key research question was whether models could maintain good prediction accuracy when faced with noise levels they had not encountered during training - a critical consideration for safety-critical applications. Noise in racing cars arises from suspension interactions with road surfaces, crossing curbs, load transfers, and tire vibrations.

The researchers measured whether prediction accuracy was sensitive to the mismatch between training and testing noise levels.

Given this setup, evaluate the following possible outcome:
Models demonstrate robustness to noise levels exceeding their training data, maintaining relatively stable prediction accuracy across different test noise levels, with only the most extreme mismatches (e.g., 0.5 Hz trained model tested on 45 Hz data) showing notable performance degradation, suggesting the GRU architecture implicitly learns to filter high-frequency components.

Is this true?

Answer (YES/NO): NO